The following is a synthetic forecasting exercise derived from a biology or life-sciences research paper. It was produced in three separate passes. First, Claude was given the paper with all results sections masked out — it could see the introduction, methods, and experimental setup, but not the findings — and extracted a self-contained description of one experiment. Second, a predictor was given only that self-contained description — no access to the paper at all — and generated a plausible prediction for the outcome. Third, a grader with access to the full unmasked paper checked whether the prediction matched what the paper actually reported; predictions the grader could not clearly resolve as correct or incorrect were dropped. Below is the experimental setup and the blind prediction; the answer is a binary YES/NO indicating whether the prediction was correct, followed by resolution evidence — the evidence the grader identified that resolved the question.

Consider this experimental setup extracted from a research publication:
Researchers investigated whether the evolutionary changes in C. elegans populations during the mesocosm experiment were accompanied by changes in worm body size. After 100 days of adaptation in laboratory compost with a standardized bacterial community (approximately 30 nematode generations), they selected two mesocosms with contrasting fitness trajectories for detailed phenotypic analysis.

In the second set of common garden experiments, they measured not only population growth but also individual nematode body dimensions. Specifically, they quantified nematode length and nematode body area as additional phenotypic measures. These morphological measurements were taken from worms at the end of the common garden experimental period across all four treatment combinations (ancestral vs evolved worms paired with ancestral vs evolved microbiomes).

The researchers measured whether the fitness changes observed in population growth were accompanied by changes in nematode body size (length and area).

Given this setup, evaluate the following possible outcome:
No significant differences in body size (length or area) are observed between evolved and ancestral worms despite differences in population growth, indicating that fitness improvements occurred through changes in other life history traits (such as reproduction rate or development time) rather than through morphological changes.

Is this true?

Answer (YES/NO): YES